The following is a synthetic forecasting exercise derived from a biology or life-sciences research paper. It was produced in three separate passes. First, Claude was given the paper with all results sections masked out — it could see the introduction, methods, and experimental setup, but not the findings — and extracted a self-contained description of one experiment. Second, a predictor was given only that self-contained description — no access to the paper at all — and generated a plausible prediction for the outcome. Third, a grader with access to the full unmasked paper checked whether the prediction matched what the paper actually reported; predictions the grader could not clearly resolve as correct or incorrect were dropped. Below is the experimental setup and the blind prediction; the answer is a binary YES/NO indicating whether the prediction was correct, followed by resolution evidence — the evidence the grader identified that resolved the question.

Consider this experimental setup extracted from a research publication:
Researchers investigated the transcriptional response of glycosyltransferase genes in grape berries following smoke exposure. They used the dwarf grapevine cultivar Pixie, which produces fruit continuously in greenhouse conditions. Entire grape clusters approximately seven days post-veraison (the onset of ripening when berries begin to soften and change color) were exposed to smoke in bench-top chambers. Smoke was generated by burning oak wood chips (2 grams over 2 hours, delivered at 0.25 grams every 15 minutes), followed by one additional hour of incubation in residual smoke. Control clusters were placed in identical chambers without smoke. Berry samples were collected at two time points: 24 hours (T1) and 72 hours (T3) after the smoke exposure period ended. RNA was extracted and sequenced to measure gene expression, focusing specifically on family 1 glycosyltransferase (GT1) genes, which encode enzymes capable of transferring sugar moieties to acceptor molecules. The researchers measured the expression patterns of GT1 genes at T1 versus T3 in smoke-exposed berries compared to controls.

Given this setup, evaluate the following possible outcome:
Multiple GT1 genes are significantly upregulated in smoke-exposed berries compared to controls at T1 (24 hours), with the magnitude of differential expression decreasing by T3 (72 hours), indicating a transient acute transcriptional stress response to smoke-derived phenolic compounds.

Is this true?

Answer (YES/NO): YES